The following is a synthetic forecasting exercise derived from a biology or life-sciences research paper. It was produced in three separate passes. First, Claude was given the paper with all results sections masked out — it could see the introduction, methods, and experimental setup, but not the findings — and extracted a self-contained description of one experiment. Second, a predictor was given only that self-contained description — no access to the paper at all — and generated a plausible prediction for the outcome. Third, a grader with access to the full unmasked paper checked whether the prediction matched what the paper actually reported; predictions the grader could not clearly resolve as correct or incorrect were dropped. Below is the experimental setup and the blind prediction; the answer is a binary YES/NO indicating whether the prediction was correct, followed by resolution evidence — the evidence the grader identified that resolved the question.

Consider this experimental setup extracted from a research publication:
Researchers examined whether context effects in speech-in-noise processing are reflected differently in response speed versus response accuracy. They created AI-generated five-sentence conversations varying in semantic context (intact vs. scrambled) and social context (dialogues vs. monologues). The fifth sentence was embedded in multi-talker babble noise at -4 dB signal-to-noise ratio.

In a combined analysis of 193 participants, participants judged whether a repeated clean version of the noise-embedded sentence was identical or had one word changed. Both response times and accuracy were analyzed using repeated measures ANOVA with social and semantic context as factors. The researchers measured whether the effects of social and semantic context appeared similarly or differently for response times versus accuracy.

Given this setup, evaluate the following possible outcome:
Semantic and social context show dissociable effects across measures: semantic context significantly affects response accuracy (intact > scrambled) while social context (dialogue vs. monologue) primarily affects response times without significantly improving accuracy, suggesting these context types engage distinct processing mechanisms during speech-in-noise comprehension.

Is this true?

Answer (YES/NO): NO